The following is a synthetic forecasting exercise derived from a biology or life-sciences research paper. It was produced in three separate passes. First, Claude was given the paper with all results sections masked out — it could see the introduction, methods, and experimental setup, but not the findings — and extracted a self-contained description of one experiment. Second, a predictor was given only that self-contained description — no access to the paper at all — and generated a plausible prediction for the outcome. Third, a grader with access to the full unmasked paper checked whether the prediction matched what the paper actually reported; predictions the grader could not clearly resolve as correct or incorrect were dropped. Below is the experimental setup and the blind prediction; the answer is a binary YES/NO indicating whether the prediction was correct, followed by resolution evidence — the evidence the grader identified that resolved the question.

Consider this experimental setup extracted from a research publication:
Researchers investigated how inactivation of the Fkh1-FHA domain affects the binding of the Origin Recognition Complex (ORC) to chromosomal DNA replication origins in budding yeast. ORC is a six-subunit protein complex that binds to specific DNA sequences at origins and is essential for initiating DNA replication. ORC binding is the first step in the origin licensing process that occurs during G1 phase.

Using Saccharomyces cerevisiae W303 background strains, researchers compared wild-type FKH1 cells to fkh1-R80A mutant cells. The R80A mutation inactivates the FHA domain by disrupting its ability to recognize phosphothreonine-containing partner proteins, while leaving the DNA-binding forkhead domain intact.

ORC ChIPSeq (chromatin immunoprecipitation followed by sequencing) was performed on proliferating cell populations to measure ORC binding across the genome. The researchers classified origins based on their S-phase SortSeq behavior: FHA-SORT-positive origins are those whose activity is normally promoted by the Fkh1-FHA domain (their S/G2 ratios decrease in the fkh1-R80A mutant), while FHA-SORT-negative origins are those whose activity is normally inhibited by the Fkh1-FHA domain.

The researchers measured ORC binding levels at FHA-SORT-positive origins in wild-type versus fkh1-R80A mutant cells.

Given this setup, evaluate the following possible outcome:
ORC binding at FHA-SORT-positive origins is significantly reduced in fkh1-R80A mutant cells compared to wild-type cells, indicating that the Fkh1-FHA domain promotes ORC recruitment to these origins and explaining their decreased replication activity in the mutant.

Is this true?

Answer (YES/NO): YES